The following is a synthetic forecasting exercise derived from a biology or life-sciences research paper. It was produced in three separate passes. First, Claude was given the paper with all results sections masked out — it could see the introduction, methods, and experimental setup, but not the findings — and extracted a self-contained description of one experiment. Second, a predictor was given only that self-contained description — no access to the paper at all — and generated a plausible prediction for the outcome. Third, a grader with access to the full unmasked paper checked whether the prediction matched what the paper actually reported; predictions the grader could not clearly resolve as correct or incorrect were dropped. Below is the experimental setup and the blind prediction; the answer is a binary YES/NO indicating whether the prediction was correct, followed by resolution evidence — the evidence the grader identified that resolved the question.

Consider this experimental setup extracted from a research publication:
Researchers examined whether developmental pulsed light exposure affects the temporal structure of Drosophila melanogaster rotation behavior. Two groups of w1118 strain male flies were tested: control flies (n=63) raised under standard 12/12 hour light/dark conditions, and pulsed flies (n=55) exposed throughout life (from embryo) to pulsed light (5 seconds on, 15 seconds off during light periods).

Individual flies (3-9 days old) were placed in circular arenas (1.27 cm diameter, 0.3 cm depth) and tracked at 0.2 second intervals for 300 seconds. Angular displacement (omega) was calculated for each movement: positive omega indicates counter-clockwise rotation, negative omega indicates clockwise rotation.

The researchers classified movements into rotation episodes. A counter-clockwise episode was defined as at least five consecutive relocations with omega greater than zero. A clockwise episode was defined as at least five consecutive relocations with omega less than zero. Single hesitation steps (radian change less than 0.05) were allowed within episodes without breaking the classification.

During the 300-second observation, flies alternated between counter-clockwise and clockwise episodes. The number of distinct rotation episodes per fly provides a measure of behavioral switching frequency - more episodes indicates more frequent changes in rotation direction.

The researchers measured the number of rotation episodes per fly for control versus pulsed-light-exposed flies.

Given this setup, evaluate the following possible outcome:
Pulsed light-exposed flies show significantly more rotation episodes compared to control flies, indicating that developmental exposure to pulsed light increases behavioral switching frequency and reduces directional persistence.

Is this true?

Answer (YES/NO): NO